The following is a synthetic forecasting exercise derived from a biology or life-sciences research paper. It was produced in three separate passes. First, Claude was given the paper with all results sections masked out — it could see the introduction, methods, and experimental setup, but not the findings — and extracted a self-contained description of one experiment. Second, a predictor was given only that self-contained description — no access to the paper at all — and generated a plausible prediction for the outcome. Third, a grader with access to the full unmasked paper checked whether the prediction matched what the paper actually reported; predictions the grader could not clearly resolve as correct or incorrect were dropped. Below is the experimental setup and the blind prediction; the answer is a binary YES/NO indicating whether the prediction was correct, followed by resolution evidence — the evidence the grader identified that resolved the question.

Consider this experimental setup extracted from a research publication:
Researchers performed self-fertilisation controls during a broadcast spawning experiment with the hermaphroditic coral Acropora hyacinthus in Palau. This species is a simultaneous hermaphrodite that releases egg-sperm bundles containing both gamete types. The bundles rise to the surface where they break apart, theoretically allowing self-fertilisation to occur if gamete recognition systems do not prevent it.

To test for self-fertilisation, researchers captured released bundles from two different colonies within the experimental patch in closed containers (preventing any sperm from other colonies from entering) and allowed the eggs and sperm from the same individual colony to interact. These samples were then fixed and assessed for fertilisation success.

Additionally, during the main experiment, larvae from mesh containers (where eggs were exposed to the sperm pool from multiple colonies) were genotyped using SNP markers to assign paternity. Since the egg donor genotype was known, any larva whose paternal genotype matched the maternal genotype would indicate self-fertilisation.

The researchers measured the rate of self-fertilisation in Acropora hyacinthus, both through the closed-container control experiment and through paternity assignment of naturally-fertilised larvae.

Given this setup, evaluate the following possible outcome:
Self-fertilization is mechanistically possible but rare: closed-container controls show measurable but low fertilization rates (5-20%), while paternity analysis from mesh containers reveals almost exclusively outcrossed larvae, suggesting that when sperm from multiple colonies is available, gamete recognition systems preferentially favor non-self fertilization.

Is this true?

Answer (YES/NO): NO